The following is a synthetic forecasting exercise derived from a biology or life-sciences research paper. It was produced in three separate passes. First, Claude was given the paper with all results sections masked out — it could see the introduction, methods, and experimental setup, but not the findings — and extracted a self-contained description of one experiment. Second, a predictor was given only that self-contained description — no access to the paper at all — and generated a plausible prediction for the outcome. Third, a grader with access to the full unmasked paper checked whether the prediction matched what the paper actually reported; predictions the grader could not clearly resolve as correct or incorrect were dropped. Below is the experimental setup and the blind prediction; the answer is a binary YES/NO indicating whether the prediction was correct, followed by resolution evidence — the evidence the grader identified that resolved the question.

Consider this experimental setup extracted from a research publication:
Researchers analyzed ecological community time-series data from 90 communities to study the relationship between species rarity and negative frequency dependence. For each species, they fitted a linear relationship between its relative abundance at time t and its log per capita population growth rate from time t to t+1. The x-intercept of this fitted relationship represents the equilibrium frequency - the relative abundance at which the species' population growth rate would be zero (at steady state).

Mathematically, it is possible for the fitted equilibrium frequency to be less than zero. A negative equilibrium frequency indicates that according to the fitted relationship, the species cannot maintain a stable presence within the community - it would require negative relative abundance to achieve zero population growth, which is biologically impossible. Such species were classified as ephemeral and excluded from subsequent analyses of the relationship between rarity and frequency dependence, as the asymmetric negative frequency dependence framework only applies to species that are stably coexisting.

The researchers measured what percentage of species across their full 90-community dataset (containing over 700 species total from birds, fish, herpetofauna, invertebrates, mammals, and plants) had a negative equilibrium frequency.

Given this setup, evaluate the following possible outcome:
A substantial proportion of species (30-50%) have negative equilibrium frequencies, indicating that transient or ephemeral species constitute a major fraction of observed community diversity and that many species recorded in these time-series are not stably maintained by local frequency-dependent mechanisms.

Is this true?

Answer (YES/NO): NO